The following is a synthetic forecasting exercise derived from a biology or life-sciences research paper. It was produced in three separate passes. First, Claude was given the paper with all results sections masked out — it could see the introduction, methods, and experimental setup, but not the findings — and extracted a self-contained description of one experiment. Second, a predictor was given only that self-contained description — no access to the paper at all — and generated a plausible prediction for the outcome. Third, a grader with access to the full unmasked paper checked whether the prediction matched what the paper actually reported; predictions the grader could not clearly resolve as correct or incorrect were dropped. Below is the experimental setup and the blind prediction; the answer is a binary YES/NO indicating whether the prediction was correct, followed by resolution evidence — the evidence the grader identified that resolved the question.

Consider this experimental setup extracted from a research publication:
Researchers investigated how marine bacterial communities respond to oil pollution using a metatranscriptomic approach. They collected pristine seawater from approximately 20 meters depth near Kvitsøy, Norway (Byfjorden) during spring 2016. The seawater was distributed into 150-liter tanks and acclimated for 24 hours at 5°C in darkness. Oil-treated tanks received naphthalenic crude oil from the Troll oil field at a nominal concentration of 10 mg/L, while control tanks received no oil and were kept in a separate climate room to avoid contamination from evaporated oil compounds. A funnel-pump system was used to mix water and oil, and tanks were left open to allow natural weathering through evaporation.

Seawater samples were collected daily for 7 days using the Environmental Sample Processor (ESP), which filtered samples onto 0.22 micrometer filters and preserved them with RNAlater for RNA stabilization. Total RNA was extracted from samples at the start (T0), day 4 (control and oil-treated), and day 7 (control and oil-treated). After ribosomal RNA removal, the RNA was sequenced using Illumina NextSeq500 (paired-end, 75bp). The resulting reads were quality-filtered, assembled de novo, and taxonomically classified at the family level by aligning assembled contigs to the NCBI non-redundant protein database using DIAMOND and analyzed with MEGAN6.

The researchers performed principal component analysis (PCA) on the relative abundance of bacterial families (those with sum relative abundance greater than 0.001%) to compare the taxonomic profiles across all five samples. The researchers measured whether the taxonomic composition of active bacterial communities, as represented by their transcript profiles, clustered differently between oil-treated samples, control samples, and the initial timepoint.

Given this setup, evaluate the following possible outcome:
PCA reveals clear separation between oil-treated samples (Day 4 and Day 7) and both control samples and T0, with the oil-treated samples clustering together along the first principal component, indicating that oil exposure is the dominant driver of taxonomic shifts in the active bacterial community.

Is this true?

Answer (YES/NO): NO